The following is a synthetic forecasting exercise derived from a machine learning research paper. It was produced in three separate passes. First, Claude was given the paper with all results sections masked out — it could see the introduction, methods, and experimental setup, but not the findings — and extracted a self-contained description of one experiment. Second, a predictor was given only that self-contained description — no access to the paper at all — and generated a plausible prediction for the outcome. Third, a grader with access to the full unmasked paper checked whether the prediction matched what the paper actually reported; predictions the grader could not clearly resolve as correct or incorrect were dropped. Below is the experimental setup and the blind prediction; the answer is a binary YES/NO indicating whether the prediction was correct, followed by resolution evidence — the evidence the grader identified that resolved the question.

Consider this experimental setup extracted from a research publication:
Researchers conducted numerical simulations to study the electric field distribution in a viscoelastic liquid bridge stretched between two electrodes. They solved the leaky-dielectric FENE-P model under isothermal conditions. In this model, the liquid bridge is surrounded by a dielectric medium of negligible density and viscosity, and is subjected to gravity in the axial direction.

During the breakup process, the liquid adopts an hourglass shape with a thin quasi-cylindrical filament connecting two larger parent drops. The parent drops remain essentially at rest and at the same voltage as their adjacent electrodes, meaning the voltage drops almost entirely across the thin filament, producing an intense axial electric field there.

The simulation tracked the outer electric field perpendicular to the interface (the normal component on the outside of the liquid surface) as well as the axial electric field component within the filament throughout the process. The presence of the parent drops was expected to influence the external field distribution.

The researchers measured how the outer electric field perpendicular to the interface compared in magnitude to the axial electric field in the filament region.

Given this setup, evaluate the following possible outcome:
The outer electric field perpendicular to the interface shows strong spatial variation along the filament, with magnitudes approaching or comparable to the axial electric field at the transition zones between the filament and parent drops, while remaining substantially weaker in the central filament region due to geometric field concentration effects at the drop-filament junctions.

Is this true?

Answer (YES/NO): NO